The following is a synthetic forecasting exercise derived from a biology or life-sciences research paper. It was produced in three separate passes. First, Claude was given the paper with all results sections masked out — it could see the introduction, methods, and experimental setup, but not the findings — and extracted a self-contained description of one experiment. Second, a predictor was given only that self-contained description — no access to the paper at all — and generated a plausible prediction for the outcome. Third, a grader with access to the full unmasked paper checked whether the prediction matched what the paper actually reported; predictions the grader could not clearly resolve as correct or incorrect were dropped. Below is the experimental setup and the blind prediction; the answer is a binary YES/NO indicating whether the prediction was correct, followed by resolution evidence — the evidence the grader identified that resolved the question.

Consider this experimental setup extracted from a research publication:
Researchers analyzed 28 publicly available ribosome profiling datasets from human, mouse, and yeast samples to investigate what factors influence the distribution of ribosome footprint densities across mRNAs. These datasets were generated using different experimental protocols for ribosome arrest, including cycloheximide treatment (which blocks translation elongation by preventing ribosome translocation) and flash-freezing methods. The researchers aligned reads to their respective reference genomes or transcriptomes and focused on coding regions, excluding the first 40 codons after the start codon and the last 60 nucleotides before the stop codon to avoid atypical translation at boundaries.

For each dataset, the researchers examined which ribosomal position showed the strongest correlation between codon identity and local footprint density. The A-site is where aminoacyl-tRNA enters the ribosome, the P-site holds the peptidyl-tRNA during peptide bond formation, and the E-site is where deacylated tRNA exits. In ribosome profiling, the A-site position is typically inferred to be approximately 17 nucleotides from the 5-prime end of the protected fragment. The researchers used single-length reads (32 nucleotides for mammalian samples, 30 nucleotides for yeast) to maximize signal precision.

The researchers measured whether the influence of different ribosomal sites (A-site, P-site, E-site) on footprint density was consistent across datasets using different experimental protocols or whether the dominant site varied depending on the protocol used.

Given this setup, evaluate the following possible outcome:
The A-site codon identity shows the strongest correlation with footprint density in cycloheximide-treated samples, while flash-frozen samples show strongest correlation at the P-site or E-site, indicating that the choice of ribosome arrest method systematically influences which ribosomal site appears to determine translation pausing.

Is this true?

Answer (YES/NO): NO